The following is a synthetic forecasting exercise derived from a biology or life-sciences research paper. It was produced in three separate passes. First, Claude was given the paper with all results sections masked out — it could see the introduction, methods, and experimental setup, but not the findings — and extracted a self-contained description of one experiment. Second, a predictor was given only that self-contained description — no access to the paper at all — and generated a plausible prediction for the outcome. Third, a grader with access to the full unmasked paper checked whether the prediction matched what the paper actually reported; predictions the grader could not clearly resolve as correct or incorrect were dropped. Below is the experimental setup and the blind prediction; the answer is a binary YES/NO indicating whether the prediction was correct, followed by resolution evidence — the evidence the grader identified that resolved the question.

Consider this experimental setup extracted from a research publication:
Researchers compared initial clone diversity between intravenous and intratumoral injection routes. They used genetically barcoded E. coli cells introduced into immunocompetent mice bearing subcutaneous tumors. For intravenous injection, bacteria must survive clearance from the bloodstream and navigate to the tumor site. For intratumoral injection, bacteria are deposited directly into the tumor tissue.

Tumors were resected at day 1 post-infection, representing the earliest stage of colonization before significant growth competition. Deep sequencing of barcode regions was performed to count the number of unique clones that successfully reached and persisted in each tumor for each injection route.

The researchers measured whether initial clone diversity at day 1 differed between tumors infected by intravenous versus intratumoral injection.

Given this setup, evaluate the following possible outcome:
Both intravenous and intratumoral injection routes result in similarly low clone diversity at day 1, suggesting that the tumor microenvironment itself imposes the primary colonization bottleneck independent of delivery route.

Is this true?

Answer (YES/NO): NO